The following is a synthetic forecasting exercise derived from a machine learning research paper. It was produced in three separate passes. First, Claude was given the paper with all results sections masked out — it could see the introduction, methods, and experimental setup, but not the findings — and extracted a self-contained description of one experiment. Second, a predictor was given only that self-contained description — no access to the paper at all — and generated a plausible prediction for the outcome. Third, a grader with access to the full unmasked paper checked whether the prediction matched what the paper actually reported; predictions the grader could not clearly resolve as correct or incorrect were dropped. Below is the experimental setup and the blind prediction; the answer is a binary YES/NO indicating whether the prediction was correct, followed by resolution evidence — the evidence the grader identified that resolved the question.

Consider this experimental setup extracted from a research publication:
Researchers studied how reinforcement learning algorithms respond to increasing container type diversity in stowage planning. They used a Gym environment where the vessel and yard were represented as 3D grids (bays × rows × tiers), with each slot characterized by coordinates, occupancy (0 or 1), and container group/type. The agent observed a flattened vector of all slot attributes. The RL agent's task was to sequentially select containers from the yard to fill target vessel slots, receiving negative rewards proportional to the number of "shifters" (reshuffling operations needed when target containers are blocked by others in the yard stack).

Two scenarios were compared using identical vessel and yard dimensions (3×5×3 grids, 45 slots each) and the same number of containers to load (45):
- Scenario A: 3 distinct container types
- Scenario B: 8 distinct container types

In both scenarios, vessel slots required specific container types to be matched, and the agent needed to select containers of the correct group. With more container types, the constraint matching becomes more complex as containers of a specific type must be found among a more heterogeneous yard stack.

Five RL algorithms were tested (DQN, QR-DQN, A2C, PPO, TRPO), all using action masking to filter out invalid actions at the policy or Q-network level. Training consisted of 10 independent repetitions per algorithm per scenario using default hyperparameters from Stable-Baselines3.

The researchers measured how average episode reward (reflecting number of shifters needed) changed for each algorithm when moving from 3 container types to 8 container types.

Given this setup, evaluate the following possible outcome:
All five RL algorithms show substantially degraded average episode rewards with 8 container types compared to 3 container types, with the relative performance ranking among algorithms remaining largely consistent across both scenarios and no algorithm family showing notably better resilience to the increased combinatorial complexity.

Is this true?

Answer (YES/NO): NO